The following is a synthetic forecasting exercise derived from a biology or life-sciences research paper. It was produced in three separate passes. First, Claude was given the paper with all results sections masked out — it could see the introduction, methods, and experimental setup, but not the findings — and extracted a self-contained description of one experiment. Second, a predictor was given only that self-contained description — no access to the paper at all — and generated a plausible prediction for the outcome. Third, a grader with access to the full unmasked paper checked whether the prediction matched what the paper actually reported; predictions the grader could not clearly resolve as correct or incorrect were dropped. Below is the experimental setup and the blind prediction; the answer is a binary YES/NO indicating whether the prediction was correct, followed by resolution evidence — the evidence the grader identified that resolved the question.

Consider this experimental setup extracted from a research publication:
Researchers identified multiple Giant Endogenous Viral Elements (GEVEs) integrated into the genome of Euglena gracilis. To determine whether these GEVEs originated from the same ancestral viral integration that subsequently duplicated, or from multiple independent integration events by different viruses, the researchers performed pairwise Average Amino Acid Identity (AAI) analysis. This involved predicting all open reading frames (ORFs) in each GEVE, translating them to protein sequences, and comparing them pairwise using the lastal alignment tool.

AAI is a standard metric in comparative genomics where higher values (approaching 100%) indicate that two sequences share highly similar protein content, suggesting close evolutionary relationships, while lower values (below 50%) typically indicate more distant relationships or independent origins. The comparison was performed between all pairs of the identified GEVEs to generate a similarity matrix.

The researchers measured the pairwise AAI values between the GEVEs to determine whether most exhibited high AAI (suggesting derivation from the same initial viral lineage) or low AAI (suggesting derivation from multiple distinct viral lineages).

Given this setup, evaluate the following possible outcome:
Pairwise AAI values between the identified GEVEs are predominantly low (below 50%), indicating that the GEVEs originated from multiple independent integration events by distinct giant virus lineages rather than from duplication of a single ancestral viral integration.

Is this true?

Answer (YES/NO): NO